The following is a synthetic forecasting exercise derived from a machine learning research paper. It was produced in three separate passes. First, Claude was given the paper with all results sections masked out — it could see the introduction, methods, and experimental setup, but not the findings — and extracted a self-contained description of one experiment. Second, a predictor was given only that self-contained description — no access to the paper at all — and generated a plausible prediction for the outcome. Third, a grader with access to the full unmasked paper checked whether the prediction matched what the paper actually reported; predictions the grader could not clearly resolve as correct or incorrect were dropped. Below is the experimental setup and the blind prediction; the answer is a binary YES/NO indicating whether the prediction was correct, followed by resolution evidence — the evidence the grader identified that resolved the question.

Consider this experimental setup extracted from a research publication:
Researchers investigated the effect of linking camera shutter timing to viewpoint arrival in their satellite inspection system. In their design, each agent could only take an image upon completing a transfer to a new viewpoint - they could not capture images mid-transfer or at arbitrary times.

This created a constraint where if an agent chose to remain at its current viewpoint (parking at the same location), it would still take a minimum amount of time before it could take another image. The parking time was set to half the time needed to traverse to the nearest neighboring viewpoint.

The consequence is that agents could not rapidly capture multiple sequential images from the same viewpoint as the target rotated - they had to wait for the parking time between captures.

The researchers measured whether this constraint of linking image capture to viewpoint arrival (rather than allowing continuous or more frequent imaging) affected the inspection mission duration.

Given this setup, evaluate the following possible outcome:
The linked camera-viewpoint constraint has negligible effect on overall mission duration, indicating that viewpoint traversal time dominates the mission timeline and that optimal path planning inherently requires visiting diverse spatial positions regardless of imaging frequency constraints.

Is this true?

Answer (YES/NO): NO